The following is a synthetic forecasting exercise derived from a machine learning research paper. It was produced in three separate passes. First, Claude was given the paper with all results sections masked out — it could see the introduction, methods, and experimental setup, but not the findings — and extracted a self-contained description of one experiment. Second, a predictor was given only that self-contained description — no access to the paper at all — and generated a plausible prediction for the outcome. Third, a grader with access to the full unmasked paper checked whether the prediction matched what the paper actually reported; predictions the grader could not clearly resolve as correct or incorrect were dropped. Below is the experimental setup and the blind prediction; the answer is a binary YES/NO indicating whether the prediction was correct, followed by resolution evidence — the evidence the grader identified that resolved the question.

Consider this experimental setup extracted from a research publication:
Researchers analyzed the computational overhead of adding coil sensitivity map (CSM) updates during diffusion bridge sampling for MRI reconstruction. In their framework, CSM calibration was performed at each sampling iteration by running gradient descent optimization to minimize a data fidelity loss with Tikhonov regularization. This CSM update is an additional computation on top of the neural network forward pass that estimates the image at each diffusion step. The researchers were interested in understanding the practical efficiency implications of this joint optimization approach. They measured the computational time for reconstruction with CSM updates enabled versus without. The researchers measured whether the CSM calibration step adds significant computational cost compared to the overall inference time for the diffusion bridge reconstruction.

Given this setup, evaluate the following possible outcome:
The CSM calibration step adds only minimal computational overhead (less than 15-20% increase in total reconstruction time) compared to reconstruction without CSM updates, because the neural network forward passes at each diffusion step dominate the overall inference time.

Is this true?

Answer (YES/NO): NO